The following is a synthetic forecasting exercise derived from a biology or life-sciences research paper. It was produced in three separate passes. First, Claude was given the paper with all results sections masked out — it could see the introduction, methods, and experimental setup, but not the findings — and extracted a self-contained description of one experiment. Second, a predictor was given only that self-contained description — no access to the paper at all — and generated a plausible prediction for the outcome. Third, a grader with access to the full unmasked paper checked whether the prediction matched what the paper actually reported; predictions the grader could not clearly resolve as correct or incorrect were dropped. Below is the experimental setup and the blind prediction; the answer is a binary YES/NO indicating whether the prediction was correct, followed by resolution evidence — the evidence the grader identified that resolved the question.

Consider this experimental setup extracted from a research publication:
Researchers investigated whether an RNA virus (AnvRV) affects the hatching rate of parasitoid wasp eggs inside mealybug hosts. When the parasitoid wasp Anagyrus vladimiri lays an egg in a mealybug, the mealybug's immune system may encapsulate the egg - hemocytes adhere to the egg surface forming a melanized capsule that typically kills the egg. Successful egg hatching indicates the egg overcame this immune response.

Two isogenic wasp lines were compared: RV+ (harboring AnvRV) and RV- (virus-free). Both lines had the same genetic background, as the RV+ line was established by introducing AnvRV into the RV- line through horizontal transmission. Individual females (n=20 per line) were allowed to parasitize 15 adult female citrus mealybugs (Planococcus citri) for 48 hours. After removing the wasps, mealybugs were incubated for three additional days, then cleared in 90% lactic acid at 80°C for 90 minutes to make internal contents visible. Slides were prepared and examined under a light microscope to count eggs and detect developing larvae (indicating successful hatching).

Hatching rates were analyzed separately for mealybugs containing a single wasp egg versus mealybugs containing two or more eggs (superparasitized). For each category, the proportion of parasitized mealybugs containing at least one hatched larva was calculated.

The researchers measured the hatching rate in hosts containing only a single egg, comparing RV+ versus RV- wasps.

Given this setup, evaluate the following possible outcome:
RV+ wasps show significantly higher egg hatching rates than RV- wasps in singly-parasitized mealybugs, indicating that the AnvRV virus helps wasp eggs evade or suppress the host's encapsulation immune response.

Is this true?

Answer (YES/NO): YES